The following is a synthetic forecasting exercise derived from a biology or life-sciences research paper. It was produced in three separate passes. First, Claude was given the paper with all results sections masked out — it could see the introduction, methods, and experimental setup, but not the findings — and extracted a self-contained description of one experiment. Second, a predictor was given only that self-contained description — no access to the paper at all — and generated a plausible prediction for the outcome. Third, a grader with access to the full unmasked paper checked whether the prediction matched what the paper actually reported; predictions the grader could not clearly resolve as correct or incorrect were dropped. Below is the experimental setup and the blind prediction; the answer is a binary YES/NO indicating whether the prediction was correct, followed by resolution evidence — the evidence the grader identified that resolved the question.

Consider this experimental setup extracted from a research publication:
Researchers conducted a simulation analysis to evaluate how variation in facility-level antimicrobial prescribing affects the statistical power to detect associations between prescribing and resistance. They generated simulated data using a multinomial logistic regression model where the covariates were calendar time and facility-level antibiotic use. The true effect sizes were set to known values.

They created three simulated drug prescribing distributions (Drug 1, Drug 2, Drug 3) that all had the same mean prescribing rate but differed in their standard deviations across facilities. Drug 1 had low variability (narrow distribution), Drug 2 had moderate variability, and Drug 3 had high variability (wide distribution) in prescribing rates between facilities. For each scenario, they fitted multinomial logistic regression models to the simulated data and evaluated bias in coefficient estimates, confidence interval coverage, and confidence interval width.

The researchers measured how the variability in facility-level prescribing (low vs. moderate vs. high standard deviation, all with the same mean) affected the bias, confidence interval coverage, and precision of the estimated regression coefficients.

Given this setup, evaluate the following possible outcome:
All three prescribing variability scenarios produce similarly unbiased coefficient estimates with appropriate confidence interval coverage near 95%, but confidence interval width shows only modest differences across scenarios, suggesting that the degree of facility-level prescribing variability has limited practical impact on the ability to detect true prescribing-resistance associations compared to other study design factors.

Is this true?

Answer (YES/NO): NO